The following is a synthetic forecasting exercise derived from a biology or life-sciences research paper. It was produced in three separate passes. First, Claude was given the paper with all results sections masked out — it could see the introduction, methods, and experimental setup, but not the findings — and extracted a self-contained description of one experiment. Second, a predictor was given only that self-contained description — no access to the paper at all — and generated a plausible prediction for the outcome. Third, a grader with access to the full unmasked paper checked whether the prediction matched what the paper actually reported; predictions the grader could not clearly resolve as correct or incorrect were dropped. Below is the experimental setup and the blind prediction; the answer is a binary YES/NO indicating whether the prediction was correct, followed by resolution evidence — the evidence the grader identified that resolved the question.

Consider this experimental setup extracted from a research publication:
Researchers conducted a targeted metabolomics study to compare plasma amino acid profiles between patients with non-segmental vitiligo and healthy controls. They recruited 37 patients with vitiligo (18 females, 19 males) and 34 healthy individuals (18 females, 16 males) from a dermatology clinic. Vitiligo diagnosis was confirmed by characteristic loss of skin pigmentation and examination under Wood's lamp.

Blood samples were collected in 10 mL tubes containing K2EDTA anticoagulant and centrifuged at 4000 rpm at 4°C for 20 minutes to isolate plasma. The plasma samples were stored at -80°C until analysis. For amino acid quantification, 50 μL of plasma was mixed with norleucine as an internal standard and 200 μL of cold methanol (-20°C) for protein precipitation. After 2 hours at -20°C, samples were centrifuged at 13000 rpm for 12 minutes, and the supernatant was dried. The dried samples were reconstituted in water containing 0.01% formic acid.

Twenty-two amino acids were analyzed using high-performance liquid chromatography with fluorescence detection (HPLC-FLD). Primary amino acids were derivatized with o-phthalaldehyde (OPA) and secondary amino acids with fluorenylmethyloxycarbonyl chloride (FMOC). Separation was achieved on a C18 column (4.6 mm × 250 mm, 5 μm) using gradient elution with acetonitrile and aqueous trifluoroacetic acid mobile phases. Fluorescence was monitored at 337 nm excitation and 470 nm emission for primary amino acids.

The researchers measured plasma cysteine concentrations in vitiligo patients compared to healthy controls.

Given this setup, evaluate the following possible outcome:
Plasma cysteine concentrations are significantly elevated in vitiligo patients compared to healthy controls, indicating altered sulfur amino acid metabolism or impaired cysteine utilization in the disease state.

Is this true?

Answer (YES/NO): YES